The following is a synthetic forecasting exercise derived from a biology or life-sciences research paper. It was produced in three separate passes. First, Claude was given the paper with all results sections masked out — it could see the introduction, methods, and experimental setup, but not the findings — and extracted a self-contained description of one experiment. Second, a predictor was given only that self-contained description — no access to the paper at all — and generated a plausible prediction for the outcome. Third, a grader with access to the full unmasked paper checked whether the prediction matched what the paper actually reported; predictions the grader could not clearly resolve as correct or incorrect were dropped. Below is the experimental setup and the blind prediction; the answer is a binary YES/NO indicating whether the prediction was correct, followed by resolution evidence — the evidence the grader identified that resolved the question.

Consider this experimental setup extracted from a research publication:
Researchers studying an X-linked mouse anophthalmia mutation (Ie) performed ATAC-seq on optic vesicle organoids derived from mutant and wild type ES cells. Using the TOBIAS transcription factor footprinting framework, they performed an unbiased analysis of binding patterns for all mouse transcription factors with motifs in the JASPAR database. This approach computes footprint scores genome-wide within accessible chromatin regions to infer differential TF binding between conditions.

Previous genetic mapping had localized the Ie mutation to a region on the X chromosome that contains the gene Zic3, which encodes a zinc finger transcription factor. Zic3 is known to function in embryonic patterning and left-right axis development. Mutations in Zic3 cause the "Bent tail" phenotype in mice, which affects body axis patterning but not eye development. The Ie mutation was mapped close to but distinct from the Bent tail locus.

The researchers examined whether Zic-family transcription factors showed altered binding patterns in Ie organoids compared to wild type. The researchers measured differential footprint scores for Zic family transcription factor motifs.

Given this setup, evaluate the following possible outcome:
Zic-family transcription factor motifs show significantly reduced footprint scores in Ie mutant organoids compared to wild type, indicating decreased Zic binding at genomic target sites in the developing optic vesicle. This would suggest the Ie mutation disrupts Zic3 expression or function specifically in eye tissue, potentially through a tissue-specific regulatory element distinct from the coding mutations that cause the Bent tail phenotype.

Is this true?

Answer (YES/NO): NO